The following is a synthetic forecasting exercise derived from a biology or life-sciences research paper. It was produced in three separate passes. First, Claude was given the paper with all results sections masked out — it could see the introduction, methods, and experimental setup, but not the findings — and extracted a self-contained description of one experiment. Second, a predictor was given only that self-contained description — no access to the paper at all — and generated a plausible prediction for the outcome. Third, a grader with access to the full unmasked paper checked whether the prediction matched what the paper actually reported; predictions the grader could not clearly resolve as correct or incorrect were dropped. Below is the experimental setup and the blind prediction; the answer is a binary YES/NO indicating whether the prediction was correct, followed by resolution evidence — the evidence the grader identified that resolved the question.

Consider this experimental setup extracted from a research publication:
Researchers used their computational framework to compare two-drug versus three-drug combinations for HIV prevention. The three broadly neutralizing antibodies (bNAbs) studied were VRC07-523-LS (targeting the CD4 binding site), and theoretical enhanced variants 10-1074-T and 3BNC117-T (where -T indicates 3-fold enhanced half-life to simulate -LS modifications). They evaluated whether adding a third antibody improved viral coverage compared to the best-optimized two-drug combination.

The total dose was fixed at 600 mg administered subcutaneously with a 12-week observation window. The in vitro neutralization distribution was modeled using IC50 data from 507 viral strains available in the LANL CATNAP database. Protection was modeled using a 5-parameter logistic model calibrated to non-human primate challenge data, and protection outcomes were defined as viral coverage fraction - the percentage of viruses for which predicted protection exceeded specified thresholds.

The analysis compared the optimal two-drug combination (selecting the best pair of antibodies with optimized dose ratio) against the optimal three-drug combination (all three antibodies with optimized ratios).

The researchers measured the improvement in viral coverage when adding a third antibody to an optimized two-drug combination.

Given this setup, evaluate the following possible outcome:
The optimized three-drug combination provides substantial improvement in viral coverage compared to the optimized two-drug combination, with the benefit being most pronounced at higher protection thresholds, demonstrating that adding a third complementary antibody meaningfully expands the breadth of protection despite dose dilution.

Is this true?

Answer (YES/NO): NO